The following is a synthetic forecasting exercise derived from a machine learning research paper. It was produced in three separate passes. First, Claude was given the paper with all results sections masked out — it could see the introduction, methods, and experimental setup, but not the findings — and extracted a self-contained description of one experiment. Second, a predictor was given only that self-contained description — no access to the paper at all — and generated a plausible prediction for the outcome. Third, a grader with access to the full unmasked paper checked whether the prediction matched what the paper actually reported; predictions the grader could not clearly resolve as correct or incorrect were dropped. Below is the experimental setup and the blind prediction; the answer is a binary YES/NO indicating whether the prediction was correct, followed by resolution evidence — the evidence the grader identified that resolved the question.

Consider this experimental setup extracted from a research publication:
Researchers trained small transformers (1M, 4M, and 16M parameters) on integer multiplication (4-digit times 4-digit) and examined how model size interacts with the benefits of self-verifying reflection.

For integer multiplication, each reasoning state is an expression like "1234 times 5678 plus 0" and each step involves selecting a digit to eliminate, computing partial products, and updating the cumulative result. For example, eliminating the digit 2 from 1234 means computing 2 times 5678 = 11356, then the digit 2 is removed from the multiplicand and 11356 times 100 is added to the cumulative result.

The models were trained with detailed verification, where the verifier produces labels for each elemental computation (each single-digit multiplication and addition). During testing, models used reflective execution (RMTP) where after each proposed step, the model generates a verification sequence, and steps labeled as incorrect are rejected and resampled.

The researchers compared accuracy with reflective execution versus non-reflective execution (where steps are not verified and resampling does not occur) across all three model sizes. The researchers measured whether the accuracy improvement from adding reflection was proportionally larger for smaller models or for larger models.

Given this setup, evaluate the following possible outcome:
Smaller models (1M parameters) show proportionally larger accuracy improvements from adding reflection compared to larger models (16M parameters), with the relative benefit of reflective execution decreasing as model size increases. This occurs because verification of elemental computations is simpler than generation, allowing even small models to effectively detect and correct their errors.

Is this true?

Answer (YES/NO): NO